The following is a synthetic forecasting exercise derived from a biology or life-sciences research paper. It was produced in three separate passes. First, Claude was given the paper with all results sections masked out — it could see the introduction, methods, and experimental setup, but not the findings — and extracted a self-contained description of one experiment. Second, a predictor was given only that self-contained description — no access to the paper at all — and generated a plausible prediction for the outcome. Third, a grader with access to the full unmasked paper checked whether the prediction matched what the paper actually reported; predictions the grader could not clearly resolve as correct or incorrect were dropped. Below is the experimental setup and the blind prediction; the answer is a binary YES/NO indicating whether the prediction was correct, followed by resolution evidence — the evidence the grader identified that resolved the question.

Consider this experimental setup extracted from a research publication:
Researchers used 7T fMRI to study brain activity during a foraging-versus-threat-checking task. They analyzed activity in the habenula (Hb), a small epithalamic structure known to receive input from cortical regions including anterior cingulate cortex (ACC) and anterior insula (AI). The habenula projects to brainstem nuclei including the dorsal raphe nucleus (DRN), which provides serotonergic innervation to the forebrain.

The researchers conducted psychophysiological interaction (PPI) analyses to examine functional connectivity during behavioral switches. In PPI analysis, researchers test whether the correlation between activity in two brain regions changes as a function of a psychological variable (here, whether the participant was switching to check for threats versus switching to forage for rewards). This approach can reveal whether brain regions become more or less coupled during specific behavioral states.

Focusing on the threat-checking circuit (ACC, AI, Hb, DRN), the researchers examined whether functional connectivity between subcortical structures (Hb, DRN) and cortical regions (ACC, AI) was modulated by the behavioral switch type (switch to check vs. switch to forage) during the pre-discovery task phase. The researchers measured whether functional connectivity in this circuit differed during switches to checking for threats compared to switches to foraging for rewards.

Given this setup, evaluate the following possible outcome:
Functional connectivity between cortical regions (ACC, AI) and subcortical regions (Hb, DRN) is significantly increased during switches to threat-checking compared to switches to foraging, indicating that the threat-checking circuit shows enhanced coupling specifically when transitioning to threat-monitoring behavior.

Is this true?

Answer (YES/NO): NO